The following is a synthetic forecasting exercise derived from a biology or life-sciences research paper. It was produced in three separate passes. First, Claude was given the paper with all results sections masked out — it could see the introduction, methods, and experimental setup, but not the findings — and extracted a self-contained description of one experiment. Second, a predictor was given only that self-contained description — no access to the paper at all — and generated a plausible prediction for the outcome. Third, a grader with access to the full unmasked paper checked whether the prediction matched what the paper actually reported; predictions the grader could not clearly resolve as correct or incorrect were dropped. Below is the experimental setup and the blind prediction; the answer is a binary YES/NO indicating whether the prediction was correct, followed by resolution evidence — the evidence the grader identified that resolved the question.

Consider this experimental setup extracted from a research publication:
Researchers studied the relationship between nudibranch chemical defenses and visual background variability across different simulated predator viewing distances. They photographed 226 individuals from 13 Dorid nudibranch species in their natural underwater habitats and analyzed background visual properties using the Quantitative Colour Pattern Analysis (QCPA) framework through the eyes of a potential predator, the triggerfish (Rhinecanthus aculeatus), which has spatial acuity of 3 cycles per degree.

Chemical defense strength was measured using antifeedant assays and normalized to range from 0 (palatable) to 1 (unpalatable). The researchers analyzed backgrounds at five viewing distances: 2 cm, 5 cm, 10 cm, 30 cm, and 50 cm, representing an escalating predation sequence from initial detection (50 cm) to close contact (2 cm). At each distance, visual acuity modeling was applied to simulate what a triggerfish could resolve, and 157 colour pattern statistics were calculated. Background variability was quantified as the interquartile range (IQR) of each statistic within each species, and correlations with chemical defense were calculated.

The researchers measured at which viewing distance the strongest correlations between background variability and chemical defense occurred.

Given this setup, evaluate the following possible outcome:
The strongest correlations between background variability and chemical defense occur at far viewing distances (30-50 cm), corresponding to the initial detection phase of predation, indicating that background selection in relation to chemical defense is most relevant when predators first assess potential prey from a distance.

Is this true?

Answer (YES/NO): NO